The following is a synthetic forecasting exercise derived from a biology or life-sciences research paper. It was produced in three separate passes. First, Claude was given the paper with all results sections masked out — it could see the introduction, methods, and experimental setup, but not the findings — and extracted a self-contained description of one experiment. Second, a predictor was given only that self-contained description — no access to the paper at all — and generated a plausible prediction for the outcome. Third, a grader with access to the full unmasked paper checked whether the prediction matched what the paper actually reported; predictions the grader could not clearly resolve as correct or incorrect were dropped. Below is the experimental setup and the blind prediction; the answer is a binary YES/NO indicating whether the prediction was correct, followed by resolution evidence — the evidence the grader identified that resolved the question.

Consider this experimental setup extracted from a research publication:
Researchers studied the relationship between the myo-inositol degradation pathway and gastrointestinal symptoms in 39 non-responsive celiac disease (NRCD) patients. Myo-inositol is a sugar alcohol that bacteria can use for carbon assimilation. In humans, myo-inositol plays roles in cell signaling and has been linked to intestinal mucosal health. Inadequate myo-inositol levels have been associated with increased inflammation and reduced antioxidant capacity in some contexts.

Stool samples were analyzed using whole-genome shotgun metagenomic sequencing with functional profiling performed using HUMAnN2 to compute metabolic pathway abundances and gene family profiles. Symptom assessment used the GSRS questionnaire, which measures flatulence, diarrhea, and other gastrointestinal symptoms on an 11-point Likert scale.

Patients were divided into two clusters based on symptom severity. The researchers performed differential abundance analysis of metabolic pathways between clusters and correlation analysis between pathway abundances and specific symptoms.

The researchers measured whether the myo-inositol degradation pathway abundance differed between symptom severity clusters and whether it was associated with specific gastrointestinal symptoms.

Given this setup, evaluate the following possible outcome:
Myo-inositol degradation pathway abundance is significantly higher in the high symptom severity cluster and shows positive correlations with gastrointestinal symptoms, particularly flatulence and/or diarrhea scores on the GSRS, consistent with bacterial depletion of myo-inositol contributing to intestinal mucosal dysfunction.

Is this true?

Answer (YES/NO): YES